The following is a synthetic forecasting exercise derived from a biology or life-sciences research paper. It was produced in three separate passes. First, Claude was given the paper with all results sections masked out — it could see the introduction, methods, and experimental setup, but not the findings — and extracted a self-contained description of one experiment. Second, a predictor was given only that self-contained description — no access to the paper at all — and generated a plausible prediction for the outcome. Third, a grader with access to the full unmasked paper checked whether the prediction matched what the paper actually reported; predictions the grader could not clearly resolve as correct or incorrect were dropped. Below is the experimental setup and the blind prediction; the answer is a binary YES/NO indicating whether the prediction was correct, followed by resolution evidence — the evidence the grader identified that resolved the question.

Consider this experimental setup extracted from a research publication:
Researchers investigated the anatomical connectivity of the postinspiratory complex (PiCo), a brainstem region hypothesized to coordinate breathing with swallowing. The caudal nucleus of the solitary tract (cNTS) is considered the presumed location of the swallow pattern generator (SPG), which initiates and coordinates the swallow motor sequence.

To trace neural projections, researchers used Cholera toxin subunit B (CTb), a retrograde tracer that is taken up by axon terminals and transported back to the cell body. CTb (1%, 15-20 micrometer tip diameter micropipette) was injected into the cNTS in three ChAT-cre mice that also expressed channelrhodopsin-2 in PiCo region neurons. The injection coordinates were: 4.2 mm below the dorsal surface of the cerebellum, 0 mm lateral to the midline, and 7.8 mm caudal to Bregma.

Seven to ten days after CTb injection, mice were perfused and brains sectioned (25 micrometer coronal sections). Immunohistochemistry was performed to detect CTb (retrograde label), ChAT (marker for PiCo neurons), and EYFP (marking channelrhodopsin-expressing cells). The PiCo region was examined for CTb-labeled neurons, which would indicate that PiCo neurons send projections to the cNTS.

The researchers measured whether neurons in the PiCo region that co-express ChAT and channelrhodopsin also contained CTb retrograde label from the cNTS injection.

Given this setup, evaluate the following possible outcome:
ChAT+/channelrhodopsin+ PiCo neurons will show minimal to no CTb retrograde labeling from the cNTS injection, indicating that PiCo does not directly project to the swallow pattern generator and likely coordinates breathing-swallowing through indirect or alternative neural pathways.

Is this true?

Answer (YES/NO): NO